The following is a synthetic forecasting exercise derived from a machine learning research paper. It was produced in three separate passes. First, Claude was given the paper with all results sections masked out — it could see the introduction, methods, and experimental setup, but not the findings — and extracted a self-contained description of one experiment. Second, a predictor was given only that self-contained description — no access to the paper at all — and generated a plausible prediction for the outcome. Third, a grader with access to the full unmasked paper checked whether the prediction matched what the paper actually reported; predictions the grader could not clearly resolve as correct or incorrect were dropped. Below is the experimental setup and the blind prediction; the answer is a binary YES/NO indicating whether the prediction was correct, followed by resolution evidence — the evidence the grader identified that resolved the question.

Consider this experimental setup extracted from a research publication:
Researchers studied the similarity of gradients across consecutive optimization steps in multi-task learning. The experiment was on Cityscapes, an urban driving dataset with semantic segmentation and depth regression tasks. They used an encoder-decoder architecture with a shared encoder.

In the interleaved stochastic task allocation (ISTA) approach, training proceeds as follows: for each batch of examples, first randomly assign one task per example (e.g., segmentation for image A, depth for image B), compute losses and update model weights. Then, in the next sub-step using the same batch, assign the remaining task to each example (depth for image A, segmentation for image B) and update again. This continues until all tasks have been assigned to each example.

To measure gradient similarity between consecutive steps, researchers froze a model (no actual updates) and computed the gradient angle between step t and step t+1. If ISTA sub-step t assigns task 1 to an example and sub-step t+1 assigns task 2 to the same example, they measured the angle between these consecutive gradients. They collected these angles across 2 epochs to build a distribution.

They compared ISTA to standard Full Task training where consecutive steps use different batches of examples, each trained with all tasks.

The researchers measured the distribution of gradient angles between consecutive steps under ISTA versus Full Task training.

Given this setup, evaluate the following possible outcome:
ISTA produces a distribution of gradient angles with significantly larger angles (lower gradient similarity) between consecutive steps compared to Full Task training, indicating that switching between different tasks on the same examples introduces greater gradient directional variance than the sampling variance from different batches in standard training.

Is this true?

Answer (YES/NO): NO